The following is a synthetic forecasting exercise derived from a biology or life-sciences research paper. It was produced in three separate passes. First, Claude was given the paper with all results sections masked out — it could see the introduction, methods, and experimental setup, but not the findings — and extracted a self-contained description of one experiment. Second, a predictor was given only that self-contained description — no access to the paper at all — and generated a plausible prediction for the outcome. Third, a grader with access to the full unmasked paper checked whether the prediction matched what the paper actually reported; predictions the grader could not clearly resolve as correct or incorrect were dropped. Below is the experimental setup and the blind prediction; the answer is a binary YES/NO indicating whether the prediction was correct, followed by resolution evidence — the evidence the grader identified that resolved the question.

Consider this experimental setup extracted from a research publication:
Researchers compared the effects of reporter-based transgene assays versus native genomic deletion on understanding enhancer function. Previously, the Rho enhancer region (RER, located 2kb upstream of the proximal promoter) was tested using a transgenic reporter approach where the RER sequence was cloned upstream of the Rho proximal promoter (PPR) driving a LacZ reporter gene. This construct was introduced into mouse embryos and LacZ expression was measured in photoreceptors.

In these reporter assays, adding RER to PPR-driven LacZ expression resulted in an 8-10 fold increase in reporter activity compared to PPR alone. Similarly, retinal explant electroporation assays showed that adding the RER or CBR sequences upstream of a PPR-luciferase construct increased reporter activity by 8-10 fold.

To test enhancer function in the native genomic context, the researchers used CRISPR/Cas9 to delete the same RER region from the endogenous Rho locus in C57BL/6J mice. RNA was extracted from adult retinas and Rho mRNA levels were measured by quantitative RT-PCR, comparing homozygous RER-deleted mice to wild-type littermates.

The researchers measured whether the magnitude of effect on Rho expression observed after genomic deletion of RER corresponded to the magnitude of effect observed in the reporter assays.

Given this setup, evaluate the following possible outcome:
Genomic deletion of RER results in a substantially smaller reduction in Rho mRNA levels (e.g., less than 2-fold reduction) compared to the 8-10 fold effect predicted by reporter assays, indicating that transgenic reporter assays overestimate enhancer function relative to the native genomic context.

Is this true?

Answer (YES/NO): YES